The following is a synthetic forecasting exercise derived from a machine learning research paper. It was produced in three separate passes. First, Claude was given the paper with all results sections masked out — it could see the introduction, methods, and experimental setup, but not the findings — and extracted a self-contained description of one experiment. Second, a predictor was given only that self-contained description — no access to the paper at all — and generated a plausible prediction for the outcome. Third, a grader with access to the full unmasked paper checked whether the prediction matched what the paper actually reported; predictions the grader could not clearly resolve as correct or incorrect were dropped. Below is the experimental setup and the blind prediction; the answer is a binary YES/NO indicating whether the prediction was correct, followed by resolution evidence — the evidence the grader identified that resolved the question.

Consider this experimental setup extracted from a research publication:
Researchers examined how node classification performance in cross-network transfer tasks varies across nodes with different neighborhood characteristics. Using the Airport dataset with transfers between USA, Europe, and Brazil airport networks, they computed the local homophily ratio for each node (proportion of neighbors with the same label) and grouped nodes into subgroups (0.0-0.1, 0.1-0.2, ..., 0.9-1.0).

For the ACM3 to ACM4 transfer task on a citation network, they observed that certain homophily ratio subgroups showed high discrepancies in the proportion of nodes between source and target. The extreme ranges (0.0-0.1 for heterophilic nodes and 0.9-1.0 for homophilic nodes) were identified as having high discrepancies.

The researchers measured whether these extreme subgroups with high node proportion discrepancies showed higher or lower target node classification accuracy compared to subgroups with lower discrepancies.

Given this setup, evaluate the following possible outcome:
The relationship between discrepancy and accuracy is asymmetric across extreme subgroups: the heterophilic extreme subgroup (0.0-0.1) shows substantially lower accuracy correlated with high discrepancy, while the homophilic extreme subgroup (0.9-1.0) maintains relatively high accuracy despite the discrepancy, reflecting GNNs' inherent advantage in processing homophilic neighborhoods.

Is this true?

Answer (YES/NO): NO